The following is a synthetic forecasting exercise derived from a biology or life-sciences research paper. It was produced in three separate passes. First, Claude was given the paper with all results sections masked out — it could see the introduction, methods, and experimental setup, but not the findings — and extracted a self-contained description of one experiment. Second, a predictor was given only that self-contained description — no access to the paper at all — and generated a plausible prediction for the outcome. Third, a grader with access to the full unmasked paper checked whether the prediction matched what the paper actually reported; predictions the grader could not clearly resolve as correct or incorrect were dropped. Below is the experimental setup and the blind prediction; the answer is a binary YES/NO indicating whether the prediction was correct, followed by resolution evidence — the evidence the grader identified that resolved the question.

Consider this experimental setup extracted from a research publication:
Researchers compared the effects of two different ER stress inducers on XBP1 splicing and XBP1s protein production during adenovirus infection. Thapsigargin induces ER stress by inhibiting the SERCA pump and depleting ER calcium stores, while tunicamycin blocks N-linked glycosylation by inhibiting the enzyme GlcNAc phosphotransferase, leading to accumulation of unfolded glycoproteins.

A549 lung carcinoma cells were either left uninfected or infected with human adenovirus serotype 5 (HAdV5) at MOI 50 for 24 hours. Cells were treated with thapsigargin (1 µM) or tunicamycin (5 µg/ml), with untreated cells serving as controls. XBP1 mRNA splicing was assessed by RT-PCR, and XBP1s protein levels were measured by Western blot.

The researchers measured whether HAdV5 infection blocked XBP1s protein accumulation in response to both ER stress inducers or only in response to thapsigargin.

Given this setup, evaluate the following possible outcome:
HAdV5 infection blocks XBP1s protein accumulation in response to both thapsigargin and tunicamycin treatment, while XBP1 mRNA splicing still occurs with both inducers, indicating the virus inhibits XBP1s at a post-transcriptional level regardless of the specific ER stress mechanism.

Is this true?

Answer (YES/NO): YES